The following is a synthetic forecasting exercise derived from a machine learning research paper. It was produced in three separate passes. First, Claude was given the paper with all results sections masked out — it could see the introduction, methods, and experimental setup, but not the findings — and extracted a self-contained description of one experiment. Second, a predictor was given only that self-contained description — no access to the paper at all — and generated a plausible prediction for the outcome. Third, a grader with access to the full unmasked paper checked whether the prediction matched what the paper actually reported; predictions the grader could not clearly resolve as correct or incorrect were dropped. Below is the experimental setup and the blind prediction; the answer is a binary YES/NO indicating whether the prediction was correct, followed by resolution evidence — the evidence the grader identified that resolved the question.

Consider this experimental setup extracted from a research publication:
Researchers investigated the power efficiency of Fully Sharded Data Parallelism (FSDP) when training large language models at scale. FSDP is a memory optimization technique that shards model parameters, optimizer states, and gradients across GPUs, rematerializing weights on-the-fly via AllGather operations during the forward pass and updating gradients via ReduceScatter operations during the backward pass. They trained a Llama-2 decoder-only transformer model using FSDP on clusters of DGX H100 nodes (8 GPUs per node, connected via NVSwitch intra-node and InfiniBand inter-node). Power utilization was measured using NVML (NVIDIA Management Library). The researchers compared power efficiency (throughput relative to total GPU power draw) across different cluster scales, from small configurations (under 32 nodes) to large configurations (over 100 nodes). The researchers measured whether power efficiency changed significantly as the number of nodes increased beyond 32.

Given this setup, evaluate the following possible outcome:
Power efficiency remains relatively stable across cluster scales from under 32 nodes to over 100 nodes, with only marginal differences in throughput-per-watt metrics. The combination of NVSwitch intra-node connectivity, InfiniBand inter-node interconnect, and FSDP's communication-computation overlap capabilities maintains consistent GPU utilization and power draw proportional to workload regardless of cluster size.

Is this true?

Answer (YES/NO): NO